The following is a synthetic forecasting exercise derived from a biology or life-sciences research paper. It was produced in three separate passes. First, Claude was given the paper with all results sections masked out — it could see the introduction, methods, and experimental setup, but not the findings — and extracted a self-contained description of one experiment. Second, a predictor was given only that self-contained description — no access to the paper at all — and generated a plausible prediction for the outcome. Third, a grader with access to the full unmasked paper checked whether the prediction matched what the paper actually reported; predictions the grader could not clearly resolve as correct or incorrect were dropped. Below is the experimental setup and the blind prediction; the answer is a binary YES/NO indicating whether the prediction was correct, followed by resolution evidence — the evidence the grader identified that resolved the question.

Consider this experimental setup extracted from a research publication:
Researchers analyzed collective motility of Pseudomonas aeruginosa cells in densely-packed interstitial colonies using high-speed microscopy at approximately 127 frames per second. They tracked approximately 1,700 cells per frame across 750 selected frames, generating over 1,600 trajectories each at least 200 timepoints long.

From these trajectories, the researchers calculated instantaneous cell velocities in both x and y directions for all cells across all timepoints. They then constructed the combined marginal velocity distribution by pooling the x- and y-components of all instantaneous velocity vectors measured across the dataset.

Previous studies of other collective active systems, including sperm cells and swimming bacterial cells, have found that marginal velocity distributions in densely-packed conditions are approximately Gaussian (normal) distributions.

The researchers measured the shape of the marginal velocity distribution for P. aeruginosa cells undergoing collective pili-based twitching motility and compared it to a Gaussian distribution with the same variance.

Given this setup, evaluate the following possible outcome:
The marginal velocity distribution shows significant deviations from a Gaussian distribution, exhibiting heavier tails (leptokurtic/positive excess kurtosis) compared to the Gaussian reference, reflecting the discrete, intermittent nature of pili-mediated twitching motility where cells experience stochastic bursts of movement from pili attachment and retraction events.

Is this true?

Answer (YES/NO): YES